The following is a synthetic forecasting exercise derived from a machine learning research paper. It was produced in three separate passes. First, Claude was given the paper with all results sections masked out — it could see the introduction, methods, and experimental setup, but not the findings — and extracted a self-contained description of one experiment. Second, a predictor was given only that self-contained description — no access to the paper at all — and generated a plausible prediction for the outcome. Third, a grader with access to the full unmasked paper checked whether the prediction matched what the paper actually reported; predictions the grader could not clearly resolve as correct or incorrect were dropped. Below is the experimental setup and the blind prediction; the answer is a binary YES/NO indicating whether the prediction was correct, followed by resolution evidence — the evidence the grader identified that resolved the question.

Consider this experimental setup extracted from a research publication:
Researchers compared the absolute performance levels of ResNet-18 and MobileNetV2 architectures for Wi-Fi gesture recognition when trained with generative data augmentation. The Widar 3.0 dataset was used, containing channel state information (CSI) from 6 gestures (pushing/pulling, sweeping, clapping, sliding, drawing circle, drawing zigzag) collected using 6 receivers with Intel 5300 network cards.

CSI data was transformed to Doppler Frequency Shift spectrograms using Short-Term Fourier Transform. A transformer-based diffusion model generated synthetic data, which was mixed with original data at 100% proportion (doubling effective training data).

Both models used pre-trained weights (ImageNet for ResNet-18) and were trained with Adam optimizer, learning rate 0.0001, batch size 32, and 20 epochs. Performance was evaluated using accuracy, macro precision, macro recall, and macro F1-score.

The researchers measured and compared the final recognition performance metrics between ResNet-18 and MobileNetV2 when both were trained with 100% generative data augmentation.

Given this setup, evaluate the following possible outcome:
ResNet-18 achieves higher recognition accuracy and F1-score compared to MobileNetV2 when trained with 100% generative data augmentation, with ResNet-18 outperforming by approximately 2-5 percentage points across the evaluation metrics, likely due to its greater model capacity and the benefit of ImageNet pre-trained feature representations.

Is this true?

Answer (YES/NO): YES